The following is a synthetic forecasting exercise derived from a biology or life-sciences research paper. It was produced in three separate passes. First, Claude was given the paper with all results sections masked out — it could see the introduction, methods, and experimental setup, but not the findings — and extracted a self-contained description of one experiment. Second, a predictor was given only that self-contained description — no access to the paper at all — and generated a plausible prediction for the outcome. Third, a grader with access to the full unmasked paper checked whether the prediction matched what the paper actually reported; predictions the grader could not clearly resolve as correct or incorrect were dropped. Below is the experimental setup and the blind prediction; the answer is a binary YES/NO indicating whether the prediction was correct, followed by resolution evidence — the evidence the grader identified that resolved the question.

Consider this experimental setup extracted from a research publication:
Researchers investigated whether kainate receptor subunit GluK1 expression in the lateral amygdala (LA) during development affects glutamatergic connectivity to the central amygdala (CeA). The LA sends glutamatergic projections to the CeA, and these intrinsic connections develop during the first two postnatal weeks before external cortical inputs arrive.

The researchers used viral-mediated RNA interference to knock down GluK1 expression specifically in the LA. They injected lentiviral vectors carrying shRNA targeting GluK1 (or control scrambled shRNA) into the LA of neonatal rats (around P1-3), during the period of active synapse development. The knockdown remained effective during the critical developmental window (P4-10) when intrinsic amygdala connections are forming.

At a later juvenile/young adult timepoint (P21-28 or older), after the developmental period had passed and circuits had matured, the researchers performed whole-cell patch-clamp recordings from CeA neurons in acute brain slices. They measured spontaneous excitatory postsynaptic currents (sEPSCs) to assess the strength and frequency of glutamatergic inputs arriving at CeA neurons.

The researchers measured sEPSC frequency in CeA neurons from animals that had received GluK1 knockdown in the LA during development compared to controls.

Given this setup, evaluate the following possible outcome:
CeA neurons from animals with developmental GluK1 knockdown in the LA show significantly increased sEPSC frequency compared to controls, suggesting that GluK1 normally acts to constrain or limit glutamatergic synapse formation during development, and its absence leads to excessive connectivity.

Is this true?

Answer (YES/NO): NO